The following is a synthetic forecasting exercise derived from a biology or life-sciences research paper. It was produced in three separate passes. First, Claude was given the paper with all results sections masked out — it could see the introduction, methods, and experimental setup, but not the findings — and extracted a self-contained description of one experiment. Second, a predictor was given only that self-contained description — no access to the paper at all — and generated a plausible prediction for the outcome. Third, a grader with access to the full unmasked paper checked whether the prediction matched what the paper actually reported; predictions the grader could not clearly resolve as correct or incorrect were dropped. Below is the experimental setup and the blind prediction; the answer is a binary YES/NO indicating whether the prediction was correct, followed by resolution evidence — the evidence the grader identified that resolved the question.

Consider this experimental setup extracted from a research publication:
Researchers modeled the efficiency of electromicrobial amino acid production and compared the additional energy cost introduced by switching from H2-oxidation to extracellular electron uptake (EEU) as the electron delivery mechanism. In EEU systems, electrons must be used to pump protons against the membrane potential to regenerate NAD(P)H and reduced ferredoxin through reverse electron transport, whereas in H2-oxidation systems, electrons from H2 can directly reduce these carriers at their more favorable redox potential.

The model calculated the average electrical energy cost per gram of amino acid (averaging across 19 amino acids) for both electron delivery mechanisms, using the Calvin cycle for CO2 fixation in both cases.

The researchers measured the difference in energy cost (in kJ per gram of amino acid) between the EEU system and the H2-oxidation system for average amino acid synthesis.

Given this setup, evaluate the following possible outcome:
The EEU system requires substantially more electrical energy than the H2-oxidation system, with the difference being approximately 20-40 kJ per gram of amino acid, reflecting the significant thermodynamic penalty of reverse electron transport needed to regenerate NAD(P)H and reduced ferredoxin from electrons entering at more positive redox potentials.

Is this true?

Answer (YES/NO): NO